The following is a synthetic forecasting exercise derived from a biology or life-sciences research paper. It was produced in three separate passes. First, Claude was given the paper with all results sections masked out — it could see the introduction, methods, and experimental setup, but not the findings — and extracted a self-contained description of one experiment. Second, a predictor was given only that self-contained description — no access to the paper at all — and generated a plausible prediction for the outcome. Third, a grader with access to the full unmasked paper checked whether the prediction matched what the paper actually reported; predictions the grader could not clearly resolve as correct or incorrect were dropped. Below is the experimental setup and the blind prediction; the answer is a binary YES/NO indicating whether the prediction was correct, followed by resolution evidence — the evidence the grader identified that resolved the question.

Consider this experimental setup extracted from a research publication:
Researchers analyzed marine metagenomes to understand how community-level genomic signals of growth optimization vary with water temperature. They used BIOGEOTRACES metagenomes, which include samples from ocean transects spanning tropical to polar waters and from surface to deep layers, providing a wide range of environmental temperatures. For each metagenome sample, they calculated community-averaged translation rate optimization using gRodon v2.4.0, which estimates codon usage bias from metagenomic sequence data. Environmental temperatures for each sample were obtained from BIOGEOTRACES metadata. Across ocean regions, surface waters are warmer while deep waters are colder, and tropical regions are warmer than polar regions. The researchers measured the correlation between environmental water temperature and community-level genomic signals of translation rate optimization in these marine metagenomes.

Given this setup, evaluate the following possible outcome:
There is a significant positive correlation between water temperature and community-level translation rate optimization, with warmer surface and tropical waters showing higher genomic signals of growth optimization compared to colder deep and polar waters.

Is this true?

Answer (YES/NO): NO